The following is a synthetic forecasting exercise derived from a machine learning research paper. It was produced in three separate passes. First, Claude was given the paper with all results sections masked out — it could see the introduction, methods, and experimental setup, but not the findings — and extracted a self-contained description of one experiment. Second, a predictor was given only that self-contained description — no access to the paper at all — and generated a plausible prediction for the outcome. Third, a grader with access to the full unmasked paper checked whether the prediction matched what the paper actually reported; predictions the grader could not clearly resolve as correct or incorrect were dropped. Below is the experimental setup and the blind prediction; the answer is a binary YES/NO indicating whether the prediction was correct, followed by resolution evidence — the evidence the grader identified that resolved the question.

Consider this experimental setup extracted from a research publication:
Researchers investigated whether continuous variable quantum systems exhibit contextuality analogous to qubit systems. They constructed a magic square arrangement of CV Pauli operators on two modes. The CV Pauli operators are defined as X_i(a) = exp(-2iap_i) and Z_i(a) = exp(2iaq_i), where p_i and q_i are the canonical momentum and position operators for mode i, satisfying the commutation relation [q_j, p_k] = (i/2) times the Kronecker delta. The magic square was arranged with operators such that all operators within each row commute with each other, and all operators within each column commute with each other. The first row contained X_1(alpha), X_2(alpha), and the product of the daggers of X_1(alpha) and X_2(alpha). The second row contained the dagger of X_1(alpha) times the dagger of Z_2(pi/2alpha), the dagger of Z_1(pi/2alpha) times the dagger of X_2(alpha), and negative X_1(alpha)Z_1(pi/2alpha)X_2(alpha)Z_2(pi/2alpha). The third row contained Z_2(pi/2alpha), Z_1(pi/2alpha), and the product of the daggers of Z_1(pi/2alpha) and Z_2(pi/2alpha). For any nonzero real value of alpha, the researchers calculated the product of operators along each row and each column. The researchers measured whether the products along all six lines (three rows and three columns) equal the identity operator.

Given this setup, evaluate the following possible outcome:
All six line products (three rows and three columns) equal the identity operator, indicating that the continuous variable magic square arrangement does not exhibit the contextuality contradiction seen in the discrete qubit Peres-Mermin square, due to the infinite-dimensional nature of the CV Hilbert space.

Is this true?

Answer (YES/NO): NO